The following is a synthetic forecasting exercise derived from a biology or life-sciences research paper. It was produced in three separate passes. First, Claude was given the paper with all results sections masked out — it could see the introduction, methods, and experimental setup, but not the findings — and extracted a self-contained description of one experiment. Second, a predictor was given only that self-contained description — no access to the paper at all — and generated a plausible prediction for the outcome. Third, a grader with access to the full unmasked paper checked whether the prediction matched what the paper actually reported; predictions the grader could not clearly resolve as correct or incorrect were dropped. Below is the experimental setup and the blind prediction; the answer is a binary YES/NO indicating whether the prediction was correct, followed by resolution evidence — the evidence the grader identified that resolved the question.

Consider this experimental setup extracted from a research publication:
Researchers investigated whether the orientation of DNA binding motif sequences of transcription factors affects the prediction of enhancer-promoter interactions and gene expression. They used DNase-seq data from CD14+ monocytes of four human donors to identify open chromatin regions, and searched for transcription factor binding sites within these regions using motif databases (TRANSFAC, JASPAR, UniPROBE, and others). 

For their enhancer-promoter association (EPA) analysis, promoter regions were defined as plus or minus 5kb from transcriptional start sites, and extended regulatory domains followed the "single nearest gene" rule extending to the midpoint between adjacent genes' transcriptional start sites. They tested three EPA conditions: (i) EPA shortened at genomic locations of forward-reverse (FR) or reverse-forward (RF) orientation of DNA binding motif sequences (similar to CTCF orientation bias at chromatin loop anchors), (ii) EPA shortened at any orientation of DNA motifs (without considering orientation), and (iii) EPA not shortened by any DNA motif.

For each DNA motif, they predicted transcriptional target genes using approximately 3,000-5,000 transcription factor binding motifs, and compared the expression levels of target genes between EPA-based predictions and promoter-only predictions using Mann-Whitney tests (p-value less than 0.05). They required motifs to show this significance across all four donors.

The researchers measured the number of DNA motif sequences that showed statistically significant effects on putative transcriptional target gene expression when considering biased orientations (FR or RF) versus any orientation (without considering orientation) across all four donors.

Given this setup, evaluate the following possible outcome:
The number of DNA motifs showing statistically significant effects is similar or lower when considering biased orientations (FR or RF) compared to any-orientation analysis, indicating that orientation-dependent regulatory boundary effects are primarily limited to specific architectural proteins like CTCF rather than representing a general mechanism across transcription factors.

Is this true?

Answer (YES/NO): NO